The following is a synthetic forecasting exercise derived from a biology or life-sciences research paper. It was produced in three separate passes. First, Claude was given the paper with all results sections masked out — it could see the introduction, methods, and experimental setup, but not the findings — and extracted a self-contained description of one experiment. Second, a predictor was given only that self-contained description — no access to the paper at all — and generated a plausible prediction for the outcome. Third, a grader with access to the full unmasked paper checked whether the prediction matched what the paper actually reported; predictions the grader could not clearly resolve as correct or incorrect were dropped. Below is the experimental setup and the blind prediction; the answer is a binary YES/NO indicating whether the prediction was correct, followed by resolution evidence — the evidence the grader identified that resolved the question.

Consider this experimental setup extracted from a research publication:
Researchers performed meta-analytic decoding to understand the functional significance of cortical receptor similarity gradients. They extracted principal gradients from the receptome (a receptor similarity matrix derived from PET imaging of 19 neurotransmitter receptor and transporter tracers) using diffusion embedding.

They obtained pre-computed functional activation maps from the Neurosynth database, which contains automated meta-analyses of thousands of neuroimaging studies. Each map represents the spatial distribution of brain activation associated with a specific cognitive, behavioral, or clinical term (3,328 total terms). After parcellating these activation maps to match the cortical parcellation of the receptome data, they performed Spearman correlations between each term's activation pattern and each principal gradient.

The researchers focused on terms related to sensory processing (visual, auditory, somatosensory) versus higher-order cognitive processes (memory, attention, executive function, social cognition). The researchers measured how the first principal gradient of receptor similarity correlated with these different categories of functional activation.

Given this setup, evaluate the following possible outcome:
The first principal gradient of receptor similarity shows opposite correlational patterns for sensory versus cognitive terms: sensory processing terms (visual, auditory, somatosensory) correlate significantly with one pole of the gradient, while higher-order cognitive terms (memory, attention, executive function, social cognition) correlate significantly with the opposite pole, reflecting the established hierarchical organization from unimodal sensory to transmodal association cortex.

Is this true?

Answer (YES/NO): NO